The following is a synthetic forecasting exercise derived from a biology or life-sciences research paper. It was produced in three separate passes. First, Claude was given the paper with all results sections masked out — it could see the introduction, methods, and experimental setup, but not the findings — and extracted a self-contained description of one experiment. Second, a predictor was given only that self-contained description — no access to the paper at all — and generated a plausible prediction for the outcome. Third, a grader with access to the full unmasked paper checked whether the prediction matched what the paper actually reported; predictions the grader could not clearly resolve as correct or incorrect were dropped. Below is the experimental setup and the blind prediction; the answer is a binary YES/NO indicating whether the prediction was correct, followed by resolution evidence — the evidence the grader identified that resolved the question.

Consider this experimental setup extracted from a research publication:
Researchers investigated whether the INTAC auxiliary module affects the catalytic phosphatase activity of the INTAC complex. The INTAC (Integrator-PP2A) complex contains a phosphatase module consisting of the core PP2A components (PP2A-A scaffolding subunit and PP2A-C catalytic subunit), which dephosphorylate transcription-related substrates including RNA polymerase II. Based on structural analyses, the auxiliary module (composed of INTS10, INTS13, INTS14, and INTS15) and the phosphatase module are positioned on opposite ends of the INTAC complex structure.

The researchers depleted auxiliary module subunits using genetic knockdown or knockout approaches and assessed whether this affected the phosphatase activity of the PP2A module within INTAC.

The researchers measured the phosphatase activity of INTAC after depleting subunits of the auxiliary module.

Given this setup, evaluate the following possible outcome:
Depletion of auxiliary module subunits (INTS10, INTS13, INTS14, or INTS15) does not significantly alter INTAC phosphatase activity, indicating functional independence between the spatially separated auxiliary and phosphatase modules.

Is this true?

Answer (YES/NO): YES